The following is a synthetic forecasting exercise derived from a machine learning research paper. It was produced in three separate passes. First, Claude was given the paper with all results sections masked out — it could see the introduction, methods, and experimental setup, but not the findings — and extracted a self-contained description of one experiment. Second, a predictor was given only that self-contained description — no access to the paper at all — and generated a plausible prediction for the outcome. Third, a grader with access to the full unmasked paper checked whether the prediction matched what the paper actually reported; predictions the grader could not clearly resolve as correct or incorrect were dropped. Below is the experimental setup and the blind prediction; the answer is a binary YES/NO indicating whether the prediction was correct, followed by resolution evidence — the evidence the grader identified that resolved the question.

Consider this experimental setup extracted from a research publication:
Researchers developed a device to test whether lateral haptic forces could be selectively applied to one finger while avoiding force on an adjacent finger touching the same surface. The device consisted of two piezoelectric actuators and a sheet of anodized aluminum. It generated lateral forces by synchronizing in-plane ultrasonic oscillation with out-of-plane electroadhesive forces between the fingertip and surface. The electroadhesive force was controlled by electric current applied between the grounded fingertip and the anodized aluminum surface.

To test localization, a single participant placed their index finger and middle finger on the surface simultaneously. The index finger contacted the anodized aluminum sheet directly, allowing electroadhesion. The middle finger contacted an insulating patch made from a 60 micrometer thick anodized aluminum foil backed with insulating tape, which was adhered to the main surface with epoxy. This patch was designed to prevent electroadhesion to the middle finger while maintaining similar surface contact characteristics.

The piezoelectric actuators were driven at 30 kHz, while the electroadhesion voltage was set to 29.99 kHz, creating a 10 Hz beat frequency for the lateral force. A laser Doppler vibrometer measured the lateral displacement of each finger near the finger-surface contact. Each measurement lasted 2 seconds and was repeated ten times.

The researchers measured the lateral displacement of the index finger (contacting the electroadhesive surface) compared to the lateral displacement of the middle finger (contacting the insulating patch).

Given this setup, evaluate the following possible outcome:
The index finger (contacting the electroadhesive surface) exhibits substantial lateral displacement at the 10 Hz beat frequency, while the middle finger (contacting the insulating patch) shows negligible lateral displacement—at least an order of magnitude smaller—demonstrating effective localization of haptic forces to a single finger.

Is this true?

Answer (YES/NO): YES